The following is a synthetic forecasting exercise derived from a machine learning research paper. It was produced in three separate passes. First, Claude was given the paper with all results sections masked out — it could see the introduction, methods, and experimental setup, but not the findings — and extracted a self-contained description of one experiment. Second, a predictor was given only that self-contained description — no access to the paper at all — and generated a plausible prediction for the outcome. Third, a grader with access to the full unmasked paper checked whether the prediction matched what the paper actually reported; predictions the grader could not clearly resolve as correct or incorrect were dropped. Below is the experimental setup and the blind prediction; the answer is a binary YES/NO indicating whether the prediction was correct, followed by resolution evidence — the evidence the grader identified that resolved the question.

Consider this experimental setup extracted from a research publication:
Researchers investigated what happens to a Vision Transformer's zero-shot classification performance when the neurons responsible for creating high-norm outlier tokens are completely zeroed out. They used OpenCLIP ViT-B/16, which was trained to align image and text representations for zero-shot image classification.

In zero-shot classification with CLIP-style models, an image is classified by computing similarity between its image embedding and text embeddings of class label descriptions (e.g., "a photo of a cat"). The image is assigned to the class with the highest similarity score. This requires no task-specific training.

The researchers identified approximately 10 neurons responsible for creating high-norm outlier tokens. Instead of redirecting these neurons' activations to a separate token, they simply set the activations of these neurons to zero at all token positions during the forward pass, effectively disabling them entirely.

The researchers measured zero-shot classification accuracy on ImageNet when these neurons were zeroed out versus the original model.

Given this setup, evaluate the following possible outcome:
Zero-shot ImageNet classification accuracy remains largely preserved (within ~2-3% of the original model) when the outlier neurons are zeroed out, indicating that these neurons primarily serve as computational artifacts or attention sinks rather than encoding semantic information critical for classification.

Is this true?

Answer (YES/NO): NO